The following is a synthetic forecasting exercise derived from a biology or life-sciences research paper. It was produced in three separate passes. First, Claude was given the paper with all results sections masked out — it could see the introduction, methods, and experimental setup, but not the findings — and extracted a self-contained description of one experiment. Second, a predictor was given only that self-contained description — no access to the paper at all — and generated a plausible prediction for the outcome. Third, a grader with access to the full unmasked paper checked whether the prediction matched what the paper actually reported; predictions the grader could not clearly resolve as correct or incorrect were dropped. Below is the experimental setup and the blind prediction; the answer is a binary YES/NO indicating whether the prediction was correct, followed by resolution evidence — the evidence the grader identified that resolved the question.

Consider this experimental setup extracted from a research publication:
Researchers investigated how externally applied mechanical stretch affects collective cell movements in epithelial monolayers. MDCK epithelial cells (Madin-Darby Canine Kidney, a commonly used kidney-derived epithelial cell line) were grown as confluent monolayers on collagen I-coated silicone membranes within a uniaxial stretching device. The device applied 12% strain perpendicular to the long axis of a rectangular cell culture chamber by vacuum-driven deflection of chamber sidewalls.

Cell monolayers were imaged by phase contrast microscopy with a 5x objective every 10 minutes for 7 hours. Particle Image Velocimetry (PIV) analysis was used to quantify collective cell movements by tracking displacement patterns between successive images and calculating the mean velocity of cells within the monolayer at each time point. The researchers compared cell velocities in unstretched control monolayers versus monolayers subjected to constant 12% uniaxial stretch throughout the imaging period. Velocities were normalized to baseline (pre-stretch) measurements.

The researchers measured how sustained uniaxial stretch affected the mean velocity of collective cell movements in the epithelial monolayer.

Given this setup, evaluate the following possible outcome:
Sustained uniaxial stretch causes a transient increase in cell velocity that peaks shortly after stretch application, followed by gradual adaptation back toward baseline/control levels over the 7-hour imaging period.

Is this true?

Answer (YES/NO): NO